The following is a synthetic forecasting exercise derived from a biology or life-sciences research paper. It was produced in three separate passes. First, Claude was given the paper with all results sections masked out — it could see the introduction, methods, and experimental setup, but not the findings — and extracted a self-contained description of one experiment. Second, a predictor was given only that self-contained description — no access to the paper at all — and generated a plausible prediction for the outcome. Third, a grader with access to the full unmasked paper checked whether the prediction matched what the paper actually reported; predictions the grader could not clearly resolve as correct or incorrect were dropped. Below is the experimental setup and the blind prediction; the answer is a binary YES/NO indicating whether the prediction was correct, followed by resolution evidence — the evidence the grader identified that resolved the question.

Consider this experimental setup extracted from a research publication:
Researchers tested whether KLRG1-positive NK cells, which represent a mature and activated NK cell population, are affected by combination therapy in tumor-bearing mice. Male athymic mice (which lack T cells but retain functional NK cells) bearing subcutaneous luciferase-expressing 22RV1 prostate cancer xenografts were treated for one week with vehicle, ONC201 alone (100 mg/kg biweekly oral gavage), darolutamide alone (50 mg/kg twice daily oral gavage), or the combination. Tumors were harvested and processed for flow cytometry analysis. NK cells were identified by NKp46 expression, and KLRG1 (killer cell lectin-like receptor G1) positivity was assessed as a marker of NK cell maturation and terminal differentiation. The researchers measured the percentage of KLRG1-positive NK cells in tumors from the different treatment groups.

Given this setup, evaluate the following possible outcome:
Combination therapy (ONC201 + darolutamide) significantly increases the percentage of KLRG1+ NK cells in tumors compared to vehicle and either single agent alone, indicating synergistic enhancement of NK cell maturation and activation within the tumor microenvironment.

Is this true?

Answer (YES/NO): NO